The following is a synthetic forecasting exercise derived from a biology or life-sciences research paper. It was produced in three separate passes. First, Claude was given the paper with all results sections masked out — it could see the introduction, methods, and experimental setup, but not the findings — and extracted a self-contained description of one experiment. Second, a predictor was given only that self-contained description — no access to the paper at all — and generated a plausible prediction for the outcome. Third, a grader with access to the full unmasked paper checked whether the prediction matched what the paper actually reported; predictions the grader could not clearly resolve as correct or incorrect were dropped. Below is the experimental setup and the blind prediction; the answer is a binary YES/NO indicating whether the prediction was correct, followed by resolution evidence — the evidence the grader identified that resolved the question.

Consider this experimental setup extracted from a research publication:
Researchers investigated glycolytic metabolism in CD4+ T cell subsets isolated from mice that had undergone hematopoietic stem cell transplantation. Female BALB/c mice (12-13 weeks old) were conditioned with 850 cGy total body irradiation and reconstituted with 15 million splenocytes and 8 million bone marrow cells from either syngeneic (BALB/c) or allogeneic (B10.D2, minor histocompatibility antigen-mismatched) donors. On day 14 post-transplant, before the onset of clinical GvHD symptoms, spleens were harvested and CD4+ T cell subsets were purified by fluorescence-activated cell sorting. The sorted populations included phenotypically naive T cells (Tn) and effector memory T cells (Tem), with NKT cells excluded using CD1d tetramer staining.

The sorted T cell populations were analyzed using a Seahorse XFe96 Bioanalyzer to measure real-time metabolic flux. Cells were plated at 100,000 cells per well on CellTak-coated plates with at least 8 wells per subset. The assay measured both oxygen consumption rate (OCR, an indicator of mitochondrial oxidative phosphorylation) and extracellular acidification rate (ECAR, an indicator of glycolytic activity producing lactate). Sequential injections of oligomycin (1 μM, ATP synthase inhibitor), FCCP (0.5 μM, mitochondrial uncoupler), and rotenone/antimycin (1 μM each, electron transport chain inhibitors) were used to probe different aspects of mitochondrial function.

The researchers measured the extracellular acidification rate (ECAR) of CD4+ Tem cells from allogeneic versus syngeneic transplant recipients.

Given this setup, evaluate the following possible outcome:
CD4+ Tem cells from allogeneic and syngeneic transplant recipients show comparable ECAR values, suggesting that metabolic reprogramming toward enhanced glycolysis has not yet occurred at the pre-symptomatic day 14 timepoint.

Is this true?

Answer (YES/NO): NO